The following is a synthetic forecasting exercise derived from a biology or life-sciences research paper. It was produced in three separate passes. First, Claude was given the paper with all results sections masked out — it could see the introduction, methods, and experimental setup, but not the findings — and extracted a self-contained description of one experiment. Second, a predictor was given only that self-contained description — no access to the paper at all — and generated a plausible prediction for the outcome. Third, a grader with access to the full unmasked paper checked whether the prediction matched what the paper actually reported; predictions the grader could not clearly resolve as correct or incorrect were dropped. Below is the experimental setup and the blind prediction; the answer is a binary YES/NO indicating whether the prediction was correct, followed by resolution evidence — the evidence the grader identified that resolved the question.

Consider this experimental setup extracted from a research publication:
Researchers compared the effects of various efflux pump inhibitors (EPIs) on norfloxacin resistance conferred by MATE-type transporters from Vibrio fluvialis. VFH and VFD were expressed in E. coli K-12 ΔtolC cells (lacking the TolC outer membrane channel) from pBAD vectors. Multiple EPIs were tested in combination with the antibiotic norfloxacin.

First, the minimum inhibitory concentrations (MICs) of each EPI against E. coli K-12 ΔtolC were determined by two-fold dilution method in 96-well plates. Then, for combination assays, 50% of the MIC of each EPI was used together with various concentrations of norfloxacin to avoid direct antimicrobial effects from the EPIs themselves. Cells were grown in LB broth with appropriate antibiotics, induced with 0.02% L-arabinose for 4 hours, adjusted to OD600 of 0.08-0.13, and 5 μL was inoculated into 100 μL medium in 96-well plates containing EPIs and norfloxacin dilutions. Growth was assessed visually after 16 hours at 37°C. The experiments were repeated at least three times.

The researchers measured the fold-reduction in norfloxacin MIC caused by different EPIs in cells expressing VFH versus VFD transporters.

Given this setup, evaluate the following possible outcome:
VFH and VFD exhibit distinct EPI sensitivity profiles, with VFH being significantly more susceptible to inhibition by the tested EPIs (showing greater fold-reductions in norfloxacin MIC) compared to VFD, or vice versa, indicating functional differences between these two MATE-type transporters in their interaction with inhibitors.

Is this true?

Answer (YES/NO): YES